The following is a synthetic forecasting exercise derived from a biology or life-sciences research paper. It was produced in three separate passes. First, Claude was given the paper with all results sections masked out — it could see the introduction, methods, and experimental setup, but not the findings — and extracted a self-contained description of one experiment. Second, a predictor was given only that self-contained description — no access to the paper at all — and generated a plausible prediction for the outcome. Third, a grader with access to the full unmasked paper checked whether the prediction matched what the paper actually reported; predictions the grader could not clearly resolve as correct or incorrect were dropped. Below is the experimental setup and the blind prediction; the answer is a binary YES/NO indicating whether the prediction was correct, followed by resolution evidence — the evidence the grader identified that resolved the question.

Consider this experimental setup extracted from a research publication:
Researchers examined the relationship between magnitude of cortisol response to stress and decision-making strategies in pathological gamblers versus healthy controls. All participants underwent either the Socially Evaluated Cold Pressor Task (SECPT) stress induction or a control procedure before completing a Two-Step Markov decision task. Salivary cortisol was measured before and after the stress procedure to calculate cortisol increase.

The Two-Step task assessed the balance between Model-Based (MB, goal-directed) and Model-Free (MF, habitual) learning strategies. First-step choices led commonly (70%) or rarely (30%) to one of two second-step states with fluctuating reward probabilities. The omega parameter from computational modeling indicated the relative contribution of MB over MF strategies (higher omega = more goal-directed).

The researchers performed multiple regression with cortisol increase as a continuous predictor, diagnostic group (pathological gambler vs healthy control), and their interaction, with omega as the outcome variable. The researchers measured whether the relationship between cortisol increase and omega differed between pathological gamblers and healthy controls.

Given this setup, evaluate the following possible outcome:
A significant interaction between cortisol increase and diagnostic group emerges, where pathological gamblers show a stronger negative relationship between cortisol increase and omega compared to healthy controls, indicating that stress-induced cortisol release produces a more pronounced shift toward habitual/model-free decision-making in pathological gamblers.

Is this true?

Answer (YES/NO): NO